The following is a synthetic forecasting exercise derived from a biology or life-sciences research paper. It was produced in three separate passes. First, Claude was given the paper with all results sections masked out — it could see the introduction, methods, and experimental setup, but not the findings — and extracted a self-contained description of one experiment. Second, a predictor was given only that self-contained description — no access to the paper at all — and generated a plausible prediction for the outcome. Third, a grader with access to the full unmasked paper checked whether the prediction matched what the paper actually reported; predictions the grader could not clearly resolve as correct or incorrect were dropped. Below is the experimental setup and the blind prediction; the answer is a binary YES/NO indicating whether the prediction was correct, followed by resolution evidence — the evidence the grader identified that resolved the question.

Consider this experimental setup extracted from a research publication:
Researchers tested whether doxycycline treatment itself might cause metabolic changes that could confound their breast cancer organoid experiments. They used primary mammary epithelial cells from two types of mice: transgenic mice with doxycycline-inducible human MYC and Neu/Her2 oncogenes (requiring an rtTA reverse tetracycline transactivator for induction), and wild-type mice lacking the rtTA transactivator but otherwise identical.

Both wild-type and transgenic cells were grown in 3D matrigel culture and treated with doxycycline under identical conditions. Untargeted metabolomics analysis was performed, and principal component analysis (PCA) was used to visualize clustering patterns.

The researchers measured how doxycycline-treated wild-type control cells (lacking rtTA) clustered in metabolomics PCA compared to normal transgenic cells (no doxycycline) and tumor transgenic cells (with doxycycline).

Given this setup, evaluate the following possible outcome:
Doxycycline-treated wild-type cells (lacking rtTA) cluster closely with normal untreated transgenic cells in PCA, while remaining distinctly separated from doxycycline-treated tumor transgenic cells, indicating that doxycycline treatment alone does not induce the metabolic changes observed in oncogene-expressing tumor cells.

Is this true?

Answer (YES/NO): YES